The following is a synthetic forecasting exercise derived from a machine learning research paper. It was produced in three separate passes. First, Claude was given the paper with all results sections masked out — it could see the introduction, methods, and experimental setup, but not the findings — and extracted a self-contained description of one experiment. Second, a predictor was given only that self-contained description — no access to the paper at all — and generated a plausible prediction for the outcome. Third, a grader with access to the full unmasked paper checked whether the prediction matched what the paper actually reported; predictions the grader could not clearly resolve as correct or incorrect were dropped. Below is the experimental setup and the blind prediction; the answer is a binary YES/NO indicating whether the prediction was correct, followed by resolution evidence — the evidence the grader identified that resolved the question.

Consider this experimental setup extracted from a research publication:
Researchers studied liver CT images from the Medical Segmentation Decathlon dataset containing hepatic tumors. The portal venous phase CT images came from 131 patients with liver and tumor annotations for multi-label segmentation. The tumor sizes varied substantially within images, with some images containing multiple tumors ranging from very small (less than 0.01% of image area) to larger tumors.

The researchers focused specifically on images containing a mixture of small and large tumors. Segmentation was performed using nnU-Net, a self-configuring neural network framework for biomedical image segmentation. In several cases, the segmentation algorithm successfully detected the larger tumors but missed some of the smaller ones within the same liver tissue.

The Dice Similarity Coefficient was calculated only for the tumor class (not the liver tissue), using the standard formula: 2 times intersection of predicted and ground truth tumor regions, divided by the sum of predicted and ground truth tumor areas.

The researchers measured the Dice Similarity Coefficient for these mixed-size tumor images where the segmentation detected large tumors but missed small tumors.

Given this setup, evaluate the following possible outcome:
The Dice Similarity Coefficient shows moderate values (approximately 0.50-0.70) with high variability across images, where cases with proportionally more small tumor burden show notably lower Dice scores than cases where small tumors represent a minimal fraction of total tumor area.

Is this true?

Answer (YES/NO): NO